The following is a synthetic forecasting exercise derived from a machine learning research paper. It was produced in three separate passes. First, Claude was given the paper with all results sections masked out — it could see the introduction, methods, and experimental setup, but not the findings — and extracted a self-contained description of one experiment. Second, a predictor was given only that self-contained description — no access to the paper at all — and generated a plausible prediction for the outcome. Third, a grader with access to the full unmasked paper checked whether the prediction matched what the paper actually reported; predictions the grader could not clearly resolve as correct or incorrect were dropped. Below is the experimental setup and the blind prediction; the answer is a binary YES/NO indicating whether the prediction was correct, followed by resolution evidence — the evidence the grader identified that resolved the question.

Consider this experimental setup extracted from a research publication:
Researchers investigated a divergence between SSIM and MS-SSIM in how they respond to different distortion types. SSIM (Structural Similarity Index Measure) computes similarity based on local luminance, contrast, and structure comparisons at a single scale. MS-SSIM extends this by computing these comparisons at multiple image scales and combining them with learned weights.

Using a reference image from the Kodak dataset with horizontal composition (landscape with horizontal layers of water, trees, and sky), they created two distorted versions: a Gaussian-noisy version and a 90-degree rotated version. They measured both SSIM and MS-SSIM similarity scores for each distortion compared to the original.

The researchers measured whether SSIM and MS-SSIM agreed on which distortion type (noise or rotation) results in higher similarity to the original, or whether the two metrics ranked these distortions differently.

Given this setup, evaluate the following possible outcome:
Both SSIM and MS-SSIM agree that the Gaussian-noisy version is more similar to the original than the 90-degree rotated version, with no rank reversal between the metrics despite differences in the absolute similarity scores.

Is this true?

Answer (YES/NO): NO